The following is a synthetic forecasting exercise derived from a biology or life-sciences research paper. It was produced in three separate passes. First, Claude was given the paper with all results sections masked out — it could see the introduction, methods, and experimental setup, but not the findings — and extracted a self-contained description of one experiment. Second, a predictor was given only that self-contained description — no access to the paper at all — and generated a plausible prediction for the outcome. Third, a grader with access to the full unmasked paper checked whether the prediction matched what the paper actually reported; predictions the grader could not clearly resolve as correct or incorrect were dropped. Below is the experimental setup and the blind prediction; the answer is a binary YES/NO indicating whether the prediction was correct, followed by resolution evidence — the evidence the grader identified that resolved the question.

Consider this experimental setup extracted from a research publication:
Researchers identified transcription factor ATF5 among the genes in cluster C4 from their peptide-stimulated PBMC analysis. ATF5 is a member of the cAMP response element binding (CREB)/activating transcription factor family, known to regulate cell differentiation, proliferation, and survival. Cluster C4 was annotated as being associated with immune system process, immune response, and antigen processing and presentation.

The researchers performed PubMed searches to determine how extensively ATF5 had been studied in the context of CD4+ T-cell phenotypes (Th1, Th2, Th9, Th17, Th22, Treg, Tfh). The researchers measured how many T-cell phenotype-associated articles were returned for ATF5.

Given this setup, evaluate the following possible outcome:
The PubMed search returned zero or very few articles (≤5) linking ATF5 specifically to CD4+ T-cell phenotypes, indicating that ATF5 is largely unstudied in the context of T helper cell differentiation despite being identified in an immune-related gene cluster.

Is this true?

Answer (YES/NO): YES